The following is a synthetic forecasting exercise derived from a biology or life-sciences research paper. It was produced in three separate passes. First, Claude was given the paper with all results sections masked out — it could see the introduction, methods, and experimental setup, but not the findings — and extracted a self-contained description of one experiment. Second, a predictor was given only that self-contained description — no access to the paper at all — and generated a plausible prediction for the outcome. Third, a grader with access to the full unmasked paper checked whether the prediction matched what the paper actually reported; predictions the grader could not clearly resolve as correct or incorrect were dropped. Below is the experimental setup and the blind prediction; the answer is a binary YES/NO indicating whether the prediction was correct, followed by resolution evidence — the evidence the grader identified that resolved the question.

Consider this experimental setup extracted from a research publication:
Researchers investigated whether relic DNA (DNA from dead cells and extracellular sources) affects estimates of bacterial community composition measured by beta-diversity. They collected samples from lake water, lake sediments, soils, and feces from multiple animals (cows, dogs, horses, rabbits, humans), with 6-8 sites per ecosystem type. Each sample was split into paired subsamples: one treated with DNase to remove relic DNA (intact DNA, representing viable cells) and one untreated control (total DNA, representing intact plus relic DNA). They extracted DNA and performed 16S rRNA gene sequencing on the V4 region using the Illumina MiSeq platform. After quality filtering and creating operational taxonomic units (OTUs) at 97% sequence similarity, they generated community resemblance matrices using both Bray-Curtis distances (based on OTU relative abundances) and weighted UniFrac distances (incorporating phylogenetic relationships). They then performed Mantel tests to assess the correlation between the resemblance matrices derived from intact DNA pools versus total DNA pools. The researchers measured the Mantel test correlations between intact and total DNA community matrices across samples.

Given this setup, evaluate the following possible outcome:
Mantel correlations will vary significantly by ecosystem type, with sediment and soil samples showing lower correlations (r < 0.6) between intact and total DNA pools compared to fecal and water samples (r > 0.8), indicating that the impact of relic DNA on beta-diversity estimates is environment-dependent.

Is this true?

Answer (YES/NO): NO